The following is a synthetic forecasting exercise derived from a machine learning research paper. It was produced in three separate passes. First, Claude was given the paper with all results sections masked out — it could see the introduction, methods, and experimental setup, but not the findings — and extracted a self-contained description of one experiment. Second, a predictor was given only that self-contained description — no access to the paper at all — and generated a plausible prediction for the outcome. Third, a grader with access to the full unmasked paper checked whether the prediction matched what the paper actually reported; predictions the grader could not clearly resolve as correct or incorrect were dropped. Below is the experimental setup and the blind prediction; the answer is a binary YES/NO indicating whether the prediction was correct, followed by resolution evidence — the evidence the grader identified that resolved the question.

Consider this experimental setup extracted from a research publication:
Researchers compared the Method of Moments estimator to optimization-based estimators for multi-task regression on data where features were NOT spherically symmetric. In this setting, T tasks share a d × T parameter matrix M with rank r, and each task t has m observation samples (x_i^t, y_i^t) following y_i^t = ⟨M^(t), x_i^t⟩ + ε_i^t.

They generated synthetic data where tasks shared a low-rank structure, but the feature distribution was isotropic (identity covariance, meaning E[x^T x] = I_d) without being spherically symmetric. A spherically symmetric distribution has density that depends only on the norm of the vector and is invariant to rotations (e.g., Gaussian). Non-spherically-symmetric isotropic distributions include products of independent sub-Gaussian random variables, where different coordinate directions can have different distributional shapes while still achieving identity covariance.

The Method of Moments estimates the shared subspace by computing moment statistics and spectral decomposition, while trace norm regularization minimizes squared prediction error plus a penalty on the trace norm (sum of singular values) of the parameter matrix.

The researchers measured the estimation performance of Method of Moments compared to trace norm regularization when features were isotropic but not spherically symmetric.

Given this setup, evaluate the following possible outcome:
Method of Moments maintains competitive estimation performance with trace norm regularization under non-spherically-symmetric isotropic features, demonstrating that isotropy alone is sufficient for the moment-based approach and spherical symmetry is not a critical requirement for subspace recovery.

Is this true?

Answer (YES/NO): NO